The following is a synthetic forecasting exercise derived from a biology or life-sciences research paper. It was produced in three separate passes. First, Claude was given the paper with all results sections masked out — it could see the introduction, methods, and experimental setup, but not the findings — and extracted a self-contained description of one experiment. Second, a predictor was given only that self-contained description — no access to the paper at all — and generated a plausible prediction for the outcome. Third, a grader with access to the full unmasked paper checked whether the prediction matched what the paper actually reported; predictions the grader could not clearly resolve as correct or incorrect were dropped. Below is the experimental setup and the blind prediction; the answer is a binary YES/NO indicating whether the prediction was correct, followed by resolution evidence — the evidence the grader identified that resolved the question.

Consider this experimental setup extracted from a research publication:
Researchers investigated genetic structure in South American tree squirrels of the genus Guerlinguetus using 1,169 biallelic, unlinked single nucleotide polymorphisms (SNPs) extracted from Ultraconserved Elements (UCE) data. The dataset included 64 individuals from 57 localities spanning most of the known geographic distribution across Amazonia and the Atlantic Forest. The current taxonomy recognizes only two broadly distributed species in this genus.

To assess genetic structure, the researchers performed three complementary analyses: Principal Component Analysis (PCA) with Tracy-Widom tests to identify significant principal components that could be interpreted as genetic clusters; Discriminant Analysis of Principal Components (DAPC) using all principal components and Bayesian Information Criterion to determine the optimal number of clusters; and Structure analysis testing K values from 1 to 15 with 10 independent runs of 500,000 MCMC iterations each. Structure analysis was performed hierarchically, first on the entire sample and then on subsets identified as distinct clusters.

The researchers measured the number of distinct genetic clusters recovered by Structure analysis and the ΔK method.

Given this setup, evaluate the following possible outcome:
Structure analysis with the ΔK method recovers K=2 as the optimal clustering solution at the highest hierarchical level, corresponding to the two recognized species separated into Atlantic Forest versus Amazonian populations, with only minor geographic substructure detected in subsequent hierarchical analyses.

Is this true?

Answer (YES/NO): NO